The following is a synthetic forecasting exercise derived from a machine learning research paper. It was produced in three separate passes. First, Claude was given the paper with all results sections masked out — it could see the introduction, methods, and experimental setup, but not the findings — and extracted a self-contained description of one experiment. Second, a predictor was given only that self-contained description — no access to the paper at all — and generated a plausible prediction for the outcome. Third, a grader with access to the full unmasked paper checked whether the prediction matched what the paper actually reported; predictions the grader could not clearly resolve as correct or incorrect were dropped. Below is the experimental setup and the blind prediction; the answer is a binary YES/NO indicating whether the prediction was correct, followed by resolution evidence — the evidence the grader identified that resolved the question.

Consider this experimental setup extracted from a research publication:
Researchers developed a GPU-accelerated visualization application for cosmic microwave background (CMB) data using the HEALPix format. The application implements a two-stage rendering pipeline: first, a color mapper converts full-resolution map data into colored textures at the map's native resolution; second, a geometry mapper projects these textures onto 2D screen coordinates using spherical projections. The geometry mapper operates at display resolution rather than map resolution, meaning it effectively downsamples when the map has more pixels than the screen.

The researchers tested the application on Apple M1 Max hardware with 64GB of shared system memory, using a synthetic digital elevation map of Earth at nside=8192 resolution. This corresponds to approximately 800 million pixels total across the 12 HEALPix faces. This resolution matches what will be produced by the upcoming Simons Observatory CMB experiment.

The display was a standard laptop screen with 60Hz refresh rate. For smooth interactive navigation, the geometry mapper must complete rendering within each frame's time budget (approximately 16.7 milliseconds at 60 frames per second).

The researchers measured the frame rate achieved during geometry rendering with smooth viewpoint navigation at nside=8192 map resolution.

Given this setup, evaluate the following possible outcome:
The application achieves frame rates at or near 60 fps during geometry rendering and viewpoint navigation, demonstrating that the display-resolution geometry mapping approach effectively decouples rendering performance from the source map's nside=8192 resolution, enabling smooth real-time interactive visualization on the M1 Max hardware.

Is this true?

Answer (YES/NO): YES